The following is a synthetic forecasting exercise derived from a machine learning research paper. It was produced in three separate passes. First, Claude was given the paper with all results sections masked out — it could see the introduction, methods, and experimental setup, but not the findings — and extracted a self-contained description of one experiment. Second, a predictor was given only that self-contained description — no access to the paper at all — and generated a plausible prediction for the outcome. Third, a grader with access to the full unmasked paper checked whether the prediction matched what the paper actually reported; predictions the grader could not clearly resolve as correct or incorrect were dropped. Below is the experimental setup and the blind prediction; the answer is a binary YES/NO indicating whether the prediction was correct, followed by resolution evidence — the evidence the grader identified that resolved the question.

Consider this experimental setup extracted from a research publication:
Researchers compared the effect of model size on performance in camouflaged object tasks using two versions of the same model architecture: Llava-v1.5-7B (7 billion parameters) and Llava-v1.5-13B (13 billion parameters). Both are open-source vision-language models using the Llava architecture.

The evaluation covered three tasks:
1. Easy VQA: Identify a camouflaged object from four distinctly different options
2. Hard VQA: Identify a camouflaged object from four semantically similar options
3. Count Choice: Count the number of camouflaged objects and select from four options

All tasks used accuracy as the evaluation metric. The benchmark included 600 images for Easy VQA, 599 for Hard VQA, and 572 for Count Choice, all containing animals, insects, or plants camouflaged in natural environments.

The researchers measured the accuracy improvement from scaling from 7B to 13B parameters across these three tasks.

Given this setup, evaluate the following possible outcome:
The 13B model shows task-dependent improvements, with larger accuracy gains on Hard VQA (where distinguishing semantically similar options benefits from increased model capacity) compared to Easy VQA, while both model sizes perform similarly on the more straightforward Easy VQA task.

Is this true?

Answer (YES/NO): NO